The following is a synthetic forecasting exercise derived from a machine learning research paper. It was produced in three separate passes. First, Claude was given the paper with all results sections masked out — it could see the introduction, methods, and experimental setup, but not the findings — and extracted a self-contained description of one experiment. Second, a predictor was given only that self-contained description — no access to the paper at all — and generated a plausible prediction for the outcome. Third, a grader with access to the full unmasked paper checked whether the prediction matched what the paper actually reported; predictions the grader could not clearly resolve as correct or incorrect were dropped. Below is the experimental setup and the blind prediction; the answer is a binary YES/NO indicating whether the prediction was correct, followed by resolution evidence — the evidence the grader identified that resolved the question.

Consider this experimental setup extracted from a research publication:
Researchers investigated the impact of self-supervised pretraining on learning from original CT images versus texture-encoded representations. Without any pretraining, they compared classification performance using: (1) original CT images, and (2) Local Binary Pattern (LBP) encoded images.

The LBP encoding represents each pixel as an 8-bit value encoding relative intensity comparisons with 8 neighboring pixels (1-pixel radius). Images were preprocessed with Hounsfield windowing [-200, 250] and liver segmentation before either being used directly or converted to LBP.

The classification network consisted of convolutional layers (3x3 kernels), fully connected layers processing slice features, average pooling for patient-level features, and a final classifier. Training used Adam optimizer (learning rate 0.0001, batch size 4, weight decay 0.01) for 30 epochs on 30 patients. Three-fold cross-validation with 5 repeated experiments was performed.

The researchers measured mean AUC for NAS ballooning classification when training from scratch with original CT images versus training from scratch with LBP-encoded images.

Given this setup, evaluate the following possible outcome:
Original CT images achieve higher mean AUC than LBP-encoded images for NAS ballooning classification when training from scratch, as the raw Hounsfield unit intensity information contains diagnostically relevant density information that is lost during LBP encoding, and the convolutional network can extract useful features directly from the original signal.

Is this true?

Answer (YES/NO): YES